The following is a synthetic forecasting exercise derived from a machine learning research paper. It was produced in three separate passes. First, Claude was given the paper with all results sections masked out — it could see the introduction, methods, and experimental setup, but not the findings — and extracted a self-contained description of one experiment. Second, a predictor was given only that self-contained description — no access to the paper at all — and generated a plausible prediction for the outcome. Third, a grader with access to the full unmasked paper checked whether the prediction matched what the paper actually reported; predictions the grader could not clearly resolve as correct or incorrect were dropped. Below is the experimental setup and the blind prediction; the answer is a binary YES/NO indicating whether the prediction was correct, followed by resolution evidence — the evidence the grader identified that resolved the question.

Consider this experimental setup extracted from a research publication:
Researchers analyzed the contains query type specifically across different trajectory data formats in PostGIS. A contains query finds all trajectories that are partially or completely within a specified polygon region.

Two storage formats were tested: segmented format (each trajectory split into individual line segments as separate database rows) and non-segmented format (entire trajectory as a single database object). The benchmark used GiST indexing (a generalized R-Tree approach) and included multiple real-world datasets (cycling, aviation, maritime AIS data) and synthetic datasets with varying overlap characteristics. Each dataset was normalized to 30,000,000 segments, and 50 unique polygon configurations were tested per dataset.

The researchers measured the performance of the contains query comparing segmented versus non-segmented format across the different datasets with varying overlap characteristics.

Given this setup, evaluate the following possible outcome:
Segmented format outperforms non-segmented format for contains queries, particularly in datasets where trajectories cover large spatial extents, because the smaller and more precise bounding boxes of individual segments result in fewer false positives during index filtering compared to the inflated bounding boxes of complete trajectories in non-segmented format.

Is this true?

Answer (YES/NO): NO